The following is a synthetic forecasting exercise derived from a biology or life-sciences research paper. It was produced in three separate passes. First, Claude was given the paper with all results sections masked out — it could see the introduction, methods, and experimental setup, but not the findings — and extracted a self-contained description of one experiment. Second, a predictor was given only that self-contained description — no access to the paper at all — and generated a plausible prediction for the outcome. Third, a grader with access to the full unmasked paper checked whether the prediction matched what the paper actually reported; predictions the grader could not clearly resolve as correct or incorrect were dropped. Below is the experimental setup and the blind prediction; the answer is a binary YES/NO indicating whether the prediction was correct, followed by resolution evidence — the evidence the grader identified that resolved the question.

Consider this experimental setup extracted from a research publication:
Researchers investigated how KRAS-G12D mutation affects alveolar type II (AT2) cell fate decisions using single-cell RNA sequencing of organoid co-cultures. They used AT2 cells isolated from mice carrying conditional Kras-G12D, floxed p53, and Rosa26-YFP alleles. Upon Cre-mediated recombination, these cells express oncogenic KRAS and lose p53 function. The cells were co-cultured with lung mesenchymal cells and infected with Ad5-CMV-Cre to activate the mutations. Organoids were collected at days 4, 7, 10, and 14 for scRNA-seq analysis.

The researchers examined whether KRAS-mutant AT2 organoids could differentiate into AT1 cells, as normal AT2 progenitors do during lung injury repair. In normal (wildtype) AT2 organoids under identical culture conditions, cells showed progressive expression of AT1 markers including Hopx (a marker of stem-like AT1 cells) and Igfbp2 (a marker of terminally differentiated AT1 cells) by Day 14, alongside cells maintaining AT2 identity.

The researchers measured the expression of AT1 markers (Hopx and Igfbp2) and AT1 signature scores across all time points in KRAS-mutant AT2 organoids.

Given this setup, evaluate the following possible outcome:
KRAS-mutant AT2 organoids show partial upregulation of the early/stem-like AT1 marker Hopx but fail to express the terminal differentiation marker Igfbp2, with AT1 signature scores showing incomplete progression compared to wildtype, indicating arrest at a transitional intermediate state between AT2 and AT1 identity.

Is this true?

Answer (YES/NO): NO